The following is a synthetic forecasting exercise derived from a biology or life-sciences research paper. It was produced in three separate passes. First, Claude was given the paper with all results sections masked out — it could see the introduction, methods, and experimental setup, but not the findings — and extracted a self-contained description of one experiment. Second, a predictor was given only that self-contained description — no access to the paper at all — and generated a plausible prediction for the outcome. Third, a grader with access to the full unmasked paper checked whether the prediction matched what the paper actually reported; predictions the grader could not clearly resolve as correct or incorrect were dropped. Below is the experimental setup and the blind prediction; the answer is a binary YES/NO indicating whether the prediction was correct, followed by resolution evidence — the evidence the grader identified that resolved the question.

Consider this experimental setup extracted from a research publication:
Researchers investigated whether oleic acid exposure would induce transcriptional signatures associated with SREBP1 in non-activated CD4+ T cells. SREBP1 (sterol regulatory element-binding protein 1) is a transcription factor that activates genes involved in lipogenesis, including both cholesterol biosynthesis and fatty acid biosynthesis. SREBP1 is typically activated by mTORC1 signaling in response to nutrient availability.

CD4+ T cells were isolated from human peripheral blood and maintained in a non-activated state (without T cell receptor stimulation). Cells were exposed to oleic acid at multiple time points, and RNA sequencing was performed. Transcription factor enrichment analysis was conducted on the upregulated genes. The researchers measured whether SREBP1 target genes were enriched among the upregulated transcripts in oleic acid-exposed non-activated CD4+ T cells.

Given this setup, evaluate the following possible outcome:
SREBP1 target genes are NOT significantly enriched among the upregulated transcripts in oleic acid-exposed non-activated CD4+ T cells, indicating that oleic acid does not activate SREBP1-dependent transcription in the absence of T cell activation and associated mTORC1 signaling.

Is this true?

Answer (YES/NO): NO